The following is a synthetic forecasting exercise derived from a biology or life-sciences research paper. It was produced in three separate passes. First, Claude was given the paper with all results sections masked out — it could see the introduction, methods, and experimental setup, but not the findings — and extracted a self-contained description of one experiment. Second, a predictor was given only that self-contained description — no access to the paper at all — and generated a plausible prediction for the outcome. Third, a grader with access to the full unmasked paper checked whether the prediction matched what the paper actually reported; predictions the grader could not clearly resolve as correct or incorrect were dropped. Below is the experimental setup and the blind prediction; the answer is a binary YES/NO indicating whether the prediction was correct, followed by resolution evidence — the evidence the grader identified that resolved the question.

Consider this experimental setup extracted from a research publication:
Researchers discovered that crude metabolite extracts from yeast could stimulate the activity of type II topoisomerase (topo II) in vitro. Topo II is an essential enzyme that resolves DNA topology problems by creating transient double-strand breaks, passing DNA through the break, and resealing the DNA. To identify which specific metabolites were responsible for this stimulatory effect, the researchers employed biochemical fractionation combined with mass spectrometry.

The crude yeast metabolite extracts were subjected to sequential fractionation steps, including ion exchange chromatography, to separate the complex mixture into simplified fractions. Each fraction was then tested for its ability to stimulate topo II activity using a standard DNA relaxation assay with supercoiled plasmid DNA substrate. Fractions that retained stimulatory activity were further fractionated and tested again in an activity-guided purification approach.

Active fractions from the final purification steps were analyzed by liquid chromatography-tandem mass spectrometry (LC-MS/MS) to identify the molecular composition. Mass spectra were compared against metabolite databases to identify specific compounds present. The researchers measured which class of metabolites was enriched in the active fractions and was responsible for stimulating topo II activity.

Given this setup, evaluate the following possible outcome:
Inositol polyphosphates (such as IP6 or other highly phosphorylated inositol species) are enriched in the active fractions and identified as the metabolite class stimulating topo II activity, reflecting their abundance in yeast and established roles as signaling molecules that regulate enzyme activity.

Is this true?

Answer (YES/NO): NO